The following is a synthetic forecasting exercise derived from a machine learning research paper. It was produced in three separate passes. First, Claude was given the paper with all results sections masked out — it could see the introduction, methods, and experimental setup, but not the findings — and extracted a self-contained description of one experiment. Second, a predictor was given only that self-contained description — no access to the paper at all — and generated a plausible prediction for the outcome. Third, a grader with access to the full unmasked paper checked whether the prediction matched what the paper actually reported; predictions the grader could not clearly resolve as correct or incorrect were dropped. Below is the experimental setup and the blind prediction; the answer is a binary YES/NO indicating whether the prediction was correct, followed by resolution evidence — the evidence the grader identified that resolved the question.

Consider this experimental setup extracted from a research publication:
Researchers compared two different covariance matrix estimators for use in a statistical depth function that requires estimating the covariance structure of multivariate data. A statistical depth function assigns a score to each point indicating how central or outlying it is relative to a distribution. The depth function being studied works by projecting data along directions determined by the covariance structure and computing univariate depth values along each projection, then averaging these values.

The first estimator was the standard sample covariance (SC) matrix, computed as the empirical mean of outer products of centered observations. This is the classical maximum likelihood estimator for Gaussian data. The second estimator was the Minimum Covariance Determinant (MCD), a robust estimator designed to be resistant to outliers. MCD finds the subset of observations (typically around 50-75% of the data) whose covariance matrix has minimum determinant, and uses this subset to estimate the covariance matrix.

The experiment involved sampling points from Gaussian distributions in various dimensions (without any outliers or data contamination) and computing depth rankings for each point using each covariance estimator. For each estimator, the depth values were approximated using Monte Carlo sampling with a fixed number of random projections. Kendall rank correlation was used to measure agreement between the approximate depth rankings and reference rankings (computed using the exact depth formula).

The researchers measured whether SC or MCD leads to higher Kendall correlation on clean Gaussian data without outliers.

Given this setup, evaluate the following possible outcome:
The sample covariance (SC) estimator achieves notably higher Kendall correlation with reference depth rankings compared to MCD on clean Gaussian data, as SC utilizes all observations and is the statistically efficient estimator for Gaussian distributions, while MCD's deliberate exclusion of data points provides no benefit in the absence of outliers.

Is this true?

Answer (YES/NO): NO